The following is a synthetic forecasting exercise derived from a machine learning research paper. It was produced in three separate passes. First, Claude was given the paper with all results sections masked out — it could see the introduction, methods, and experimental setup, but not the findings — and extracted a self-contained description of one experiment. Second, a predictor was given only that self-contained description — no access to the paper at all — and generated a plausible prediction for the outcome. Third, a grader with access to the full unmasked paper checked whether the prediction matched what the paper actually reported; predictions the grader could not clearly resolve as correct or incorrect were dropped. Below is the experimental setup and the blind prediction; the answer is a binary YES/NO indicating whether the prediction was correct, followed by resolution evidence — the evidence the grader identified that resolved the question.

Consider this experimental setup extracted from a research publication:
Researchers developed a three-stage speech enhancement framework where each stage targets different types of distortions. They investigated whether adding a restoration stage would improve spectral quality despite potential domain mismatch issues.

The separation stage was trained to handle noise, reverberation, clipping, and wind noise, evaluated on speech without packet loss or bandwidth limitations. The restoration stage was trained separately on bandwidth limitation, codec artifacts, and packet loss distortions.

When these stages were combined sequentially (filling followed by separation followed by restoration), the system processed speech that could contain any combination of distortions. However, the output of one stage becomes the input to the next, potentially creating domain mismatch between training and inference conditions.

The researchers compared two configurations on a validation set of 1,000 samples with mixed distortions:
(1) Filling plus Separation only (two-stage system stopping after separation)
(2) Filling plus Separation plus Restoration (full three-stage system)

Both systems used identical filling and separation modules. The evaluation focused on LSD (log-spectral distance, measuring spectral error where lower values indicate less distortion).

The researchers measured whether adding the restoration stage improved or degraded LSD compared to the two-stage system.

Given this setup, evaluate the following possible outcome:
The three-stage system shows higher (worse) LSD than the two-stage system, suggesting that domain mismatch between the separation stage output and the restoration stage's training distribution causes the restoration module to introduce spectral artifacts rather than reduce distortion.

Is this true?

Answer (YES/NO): NO